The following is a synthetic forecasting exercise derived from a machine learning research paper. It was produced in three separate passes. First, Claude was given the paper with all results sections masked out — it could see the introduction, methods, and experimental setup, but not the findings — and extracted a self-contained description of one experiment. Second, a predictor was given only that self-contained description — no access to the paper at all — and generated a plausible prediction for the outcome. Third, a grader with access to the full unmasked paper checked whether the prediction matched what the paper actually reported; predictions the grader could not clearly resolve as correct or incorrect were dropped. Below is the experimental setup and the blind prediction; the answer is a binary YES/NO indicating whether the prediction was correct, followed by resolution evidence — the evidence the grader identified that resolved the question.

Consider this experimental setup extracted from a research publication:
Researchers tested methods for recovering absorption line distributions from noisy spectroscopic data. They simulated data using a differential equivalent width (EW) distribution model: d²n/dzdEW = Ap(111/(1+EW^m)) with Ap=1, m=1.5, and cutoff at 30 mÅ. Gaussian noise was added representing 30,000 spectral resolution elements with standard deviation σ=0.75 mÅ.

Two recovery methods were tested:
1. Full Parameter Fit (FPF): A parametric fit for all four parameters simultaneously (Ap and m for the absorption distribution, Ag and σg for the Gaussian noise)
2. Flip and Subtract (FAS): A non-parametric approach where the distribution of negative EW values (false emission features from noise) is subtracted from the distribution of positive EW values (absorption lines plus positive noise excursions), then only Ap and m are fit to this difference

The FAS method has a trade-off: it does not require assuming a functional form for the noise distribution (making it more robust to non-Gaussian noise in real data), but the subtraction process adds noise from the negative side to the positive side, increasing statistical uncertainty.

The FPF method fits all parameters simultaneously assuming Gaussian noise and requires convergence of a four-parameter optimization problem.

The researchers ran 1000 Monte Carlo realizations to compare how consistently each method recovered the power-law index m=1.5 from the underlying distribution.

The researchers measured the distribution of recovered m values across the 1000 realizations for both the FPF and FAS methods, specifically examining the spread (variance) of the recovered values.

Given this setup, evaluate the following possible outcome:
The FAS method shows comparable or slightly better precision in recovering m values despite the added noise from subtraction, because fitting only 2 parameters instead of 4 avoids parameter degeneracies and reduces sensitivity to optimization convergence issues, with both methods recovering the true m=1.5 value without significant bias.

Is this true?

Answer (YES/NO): YES